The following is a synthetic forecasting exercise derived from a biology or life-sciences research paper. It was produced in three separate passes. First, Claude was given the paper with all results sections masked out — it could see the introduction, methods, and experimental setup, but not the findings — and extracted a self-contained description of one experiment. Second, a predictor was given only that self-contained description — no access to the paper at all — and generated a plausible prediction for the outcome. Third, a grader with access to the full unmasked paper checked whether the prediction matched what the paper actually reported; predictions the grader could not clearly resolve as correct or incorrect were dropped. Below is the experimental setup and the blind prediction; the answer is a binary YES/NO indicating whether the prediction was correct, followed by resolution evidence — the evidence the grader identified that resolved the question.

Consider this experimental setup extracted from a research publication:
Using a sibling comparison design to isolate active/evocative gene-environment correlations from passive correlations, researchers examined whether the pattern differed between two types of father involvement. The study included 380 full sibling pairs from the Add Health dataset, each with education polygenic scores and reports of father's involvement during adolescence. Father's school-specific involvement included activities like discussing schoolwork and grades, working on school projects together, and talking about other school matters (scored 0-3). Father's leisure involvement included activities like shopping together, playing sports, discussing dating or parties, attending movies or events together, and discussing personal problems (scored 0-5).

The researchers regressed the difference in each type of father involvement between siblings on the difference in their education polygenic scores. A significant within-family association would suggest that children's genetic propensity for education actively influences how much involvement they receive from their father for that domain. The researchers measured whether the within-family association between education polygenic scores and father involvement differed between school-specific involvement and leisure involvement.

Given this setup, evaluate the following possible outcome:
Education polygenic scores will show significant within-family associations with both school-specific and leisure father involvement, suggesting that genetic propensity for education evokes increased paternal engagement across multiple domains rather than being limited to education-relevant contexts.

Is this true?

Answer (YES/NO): NO